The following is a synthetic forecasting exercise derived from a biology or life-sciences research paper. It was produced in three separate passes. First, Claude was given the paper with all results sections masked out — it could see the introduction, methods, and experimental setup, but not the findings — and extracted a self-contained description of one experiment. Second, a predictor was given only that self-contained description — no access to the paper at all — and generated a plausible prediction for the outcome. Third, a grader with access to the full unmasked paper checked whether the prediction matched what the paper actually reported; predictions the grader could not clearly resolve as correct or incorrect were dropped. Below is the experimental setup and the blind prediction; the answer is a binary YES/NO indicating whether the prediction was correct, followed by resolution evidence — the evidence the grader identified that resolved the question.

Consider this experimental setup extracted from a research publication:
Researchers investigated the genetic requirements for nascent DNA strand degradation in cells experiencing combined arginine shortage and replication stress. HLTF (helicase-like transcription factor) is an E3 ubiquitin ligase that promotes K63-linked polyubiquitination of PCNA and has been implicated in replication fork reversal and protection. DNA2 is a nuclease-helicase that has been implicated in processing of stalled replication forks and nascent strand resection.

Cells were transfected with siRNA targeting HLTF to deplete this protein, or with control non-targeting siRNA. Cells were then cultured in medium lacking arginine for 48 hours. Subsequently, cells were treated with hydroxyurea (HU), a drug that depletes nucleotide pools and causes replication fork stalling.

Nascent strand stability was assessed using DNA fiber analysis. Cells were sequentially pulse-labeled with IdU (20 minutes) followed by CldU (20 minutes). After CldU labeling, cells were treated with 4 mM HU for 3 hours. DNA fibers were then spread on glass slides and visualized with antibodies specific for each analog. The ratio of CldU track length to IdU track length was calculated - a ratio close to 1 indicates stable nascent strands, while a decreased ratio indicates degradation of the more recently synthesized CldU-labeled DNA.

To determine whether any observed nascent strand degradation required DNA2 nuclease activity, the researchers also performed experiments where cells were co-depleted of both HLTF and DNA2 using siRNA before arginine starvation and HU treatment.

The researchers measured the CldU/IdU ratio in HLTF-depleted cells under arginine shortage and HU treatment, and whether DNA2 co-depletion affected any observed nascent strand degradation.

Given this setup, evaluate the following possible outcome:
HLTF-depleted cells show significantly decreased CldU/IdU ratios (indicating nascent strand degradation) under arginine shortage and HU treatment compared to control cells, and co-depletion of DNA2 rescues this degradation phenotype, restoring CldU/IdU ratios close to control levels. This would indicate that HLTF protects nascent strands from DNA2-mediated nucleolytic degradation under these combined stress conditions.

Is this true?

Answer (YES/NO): YES